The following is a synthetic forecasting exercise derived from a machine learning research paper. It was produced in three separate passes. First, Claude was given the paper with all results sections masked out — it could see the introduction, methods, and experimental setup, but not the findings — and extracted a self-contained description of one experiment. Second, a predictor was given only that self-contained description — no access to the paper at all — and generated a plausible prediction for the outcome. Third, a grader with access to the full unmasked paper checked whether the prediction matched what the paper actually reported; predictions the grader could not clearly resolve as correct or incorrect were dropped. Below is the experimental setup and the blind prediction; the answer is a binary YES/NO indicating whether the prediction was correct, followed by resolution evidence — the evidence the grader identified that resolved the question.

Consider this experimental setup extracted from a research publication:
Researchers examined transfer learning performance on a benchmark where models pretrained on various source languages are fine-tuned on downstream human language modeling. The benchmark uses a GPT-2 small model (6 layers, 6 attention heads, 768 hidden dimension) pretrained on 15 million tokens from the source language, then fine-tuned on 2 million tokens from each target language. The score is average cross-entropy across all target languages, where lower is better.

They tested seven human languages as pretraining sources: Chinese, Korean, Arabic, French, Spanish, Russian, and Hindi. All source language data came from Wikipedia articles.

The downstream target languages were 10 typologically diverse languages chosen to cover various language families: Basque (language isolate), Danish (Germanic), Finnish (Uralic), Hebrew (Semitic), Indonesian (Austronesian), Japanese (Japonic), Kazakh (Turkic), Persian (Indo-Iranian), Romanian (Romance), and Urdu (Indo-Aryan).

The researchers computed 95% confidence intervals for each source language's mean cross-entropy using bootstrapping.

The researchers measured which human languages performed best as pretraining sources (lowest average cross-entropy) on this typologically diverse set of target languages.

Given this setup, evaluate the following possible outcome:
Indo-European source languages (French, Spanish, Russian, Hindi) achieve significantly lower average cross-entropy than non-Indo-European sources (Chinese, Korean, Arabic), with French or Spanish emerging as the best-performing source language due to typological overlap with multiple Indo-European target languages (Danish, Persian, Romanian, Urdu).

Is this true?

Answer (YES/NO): NO